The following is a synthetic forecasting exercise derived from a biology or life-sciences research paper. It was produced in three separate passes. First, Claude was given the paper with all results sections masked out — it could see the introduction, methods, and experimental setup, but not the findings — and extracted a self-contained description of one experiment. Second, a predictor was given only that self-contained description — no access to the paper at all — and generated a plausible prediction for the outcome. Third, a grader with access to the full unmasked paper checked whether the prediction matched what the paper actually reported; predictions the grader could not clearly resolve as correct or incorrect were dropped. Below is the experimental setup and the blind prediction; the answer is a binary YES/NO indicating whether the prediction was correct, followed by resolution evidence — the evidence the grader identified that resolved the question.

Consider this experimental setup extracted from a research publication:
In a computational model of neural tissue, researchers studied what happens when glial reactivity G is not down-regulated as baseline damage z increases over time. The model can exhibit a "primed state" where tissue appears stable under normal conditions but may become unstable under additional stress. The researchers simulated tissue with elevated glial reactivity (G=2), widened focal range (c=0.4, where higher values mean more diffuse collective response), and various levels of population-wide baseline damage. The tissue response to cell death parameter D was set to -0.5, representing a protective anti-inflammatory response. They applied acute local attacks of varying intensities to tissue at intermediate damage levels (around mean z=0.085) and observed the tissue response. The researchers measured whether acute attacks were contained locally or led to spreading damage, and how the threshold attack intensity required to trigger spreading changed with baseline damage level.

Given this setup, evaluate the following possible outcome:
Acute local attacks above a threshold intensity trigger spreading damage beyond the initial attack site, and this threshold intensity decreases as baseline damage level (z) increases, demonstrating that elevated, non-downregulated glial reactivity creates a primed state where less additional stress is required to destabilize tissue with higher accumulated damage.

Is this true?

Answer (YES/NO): YES